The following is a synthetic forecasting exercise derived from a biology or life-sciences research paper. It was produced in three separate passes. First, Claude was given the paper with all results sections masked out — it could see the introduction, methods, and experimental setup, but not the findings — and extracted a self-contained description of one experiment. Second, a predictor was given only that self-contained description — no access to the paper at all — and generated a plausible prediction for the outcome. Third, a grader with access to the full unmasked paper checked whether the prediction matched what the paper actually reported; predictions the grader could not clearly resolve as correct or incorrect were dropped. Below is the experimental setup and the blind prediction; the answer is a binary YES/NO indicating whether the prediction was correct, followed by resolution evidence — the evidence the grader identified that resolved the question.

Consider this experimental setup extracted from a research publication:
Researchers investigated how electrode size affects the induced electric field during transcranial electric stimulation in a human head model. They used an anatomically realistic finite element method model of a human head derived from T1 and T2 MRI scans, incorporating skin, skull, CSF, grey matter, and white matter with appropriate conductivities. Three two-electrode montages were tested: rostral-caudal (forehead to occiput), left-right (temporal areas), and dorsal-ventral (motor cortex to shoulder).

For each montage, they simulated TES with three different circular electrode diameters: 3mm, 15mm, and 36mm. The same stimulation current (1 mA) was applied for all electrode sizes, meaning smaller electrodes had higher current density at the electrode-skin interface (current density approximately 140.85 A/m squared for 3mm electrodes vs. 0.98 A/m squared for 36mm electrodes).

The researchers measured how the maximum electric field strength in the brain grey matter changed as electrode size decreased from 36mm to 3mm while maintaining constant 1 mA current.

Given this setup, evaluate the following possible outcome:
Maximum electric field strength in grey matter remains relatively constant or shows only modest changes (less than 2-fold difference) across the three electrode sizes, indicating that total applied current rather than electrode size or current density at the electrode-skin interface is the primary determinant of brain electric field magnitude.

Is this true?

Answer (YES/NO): YES